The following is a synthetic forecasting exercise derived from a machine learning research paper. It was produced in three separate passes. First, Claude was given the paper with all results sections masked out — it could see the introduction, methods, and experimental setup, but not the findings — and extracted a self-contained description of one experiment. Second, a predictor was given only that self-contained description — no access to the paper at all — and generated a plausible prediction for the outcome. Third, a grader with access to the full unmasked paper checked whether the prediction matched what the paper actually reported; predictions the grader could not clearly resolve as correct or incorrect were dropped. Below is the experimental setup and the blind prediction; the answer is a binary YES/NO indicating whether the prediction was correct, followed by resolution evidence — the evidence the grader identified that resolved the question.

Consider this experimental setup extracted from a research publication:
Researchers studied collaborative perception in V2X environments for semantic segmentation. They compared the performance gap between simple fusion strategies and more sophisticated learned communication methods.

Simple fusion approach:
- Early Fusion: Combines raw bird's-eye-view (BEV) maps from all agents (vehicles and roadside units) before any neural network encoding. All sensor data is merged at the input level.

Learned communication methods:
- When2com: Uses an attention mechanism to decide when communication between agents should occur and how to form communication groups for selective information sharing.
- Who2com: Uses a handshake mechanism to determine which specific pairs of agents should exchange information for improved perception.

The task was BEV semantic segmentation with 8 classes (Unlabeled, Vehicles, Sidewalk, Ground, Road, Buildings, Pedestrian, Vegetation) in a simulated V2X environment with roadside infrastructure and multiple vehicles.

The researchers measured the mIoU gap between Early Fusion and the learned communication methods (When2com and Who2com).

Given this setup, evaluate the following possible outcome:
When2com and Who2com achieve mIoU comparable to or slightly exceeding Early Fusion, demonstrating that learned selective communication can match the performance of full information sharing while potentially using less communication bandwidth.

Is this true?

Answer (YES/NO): NO